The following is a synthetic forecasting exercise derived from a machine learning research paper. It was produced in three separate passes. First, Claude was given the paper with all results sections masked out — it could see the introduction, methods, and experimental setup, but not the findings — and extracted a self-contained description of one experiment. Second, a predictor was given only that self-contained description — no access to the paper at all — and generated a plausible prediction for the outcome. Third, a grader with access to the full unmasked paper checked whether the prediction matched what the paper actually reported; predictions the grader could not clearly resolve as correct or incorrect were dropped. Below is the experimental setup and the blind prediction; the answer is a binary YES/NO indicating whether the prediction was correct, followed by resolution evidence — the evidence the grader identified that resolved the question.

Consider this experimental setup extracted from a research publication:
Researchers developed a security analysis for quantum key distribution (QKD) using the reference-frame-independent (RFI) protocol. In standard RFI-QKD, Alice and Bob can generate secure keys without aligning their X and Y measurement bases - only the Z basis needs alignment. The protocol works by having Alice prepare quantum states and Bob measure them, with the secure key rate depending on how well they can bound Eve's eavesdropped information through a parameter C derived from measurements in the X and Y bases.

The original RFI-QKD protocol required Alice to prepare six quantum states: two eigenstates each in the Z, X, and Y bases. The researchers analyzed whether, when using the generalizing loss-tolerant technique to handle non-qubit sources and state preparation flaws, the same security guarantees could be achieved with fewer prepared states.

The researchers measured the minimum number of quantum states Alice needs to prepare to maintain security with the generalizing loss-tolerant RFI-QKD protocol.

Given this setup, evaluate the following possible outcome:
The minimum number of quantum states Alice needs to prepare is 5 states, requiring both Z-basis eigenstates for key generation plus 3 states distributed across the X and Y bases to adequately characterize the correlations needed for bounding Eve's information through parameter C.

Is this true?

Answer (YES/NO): NO